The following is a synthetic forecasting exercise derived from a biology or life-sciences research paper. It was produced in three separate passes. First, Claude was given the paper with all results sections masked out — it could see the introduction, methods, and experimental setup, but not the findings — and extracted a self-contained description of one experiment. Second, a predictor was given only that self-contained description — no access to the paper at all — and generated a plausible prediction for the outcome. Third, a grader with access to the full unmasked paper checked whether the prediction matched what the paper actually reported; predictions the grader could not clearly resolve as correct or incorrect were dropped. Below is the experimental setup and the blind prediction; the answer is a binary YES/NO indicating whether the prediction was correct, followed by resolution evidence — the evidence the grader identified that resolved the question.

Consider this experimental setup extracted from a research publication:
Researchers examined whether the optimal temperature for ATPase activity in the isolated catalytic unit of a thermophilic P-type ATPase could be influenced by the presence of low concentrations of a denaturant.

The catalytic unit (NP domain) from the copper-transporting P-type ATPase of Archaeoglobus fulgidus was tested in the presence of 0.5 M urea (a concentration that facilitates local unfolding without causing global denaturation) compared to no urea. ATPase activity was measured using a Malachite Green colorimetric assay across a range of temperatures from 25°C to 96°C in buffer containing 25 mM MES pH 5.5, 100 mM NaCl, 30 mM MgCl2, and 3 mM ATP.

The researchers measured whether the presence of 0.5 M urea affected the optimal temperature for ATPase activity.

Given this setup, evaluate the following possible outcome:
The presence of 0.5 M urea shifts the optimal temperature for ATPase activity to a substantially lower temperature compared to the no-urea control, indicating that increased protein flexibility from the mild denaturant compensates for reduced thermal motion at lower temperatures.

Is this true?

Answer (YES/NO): YES